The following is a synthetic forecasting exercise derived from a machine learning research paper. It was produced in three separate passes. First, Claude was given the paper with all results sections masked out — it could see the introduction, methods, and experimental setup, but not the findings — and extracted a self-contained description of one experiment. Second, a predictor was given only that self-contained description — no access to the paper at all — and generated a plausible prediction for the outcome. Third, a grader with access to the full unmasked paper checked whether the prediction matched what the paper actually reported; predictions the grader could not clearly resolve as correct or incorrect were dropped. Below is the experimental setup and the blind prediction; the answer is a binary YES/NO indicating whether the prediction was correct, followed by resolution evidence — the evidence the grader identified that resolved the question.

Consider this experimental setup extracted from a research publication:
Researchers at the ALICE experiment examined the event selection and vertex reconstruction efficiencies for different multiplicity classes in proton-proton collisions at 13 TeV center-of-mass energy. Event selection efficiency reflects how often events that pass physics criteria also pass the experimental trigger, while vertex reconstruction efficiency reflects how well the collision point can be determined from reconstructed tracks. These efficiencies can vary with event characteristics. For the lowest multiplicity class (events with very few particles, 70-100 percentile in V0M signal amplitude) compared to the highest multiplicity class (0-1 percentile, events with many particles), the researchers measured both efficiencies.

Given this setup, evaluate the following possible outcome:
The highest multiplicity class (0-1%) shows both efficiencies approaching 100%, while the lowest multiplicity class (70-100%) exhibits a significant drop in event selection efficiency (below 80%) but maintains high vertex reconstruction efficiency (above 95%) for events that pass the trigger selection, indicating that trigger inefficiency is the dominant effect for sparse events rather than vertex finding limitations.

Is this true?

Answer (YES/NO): NO